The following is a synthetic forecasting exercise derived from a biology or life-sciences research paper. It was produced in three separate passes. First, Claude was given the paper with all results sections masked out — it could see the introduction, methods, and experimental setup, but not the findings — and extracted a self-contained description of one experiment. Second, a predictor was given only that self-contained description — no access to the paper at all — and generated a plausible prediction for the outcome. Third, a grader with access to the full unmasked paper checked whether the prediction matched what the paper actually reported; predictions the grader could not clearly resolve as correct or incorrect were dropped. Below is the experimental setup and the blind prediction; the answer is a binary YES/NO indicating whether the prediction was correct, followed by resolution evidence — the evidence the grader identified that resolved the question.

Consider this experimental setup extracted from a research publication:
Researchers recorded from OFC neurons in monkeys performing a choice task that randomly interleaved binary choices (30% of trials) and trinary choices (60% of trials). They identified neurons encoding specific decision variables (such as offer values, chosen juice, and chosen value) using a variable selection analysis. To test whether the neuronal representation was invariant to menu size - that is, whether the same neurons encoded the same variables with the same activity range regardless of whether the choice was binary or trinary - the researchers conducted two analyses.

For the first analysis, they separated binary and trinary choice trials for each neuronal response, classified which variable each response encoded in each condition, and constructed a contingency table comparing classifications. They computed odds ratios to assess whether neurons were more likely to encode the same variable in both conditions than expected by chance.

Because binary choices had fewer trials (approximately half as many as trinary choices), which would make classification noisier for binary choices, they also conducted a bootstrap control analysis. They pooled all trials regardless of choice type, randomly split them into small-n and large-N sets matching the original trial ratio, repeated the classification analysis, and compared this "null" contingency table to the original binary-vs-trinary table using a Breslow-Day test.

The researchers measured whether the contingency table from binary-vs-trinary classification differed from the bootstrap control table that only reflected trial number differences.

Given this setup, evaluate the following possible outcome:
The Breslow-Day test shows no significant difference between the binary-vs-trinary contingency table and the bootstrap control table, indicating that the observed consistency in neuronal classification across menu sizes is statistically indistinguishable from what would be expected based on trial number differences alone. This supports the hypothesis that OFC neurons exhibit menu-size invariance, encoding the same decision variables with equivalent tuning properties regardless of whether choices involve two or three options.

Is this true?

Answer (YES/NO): YES